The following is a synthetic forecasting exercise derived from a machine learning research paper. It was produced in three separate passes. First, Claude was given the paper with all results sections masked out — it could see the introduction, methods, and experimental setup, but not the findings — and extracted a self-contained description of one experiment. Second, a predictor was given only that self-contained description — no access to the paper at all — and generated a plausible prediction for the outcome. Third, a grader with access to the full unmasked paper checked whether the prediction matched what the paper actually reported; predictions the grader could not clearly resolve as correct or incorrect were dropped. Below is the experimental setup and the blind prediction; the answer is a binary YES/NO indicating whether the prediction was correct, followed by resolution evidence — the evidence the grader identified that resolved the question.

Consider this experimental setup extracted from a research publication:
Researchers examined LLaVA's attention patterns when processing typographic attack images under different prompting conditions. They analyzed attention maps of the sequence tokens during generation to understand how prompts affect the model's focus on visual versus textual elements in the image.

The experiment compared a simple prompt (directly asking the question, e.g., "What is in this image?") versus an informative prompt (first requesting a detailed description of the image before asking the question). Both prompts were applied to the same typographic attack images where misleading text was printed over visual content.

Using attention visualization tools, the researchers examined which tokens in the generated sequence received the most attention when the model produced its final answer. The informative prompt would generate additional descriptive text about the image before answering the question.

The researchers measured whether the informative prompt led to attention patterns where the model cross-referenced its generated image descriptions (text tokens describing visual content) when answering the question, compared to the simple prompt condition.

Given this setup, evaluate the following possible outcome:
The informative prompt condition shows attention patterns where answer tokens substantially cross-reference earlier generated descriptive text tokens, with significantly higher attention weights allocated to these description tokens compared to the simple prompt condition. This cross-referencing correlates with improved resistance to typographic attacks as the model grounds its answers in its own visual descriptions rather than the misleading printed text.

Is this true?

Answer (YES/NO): YES